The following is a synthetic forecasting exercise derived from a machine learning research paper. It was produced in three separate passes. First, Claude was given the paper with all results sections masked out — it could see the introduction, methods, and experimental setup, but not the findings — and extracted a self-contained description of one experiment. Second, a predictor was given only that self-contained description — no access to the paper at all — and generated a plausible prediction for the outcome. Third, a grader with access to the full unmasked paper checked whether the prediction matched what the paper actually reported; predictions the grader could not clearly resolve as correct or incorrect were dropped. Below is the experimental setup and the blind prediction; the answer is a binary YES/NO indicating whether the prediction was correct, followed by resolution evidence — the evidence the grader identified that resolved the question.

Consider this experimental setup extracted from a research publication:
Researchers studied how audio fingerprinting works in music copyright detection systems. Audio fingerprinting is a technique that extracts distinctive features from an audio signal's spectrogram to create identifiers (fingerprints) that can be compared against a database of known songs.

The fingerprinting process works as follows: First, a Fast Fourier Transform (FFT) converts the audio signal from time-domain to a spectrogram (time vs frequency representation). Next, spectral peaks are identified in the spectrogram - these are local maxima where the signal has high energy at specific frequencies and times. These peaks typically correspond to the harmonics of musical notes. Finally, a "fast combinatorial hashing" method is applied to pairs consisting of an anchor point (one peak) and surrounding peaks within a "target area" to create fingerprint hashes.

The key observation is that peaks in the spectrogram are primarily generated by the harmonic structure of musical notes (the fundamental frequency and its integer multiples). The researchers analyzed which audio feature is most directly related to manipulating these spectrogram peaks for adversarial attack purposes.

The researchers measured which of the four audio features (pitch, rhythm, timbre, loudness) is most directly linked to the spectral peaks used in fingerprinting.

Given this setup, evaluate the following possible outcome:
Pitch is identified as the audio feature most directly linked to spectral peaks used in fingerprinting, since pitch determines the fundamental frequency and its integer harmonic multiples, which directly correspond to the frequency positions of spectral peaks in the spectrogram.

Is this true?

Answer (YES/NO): NO